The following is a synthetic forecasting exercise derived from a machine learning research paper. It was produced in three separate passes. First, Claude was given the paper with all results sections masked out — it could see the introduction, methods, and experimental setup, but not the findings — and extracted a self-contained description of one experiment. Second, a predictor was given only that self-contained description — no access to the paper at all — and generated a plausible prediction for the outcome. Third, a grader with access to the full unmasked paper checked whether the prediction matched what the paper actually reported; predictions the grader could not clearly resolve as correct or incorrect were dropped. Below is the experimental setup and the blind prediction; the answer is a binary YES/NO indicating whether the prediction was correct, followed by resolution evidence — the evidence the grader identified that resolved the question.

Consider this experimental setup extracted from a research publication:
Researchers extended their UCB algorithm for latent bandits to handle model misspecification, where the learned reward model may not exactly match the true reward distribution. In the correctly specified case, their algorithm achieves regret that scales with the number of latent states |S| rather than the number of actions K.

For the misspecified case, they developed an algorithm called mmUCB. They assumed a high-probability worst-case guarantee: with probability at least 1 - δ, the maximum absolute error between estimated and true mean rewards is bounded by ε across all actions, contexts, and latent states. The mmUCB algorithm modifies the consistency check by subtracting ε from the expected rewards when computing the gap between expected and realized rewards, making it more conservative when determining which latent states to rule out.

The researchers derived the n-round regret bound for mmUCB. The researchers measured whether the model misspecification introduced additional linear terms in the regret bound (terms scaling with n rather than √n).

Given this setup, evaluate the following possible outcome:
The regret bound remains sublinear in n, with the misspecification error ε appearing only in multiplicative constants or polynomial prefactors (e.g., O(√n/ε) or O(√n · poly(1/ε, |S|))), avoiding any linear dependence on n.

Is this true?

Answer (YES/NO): NO